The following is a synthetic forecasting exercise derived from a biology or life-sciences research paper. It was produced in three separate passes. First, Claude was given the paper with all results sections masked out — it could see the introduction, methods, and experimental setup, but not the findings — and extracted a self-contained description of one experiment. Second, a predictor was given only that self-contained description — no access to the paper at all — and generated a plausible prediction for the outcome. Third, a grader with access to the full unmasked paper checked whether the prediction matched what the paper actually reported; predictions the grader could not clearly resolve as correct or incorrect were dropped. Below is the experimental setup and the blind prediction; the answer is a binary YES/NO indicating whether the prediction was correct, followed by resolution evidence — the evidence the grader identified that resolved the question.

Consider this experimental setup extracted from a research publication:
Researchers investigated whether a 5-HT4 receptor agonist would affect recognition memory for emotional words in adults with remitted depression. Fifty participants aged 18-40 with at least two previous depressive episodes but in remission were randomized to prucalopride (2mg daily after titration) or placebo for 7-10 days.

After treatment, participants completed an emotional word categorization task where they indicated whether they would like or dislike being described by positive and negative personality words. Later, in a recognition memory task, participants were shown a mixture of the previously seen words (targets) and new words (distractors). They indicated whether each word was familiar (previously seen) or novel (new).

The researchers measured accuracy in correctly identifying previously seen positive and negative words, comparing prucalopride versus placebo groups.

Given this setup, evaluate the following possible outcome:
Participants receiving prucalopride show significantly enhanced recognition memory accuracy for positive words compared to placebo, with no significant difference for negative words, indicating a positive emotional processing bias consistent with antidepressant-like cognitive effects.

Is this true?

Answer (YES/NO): NO